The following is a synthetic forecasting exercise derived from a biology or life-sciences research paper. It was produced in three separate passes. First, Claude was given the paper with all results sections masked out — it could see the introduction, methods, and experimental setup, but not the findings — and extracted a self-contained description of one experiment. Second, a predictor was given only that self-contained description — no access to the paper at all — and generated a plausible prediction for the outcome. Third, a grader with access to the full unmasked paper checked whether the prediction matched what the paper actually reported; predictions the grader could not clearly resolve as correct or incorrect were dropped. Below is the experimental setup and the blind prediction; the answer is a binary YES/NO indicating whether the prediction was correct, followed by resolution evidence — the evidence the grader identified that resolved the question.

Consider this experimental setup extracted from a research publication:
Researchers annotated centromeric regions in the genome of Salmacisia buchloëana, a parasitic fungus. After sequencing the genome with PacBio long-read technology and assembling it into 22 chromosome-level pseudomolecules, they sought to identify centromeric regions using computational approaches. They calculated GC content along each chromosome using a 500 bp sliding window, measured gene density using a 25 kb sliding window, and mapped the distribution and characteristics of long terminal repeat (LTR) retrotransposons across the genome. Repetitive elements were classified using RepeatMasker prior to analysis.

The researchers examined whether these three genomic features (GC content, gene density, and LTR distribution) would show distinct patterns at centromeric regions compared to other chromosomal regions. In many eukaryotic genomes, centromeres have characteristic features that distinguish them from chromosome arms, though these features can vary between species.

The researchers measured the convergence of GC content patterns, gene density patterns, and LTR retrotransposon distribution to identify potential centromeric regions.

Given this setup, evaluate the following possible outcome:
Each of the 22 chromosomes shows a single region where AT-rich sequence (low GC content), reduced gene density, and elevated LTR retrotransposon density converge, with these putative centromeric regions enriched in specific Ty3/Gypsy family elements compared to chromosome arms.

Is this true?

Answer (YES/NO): NO